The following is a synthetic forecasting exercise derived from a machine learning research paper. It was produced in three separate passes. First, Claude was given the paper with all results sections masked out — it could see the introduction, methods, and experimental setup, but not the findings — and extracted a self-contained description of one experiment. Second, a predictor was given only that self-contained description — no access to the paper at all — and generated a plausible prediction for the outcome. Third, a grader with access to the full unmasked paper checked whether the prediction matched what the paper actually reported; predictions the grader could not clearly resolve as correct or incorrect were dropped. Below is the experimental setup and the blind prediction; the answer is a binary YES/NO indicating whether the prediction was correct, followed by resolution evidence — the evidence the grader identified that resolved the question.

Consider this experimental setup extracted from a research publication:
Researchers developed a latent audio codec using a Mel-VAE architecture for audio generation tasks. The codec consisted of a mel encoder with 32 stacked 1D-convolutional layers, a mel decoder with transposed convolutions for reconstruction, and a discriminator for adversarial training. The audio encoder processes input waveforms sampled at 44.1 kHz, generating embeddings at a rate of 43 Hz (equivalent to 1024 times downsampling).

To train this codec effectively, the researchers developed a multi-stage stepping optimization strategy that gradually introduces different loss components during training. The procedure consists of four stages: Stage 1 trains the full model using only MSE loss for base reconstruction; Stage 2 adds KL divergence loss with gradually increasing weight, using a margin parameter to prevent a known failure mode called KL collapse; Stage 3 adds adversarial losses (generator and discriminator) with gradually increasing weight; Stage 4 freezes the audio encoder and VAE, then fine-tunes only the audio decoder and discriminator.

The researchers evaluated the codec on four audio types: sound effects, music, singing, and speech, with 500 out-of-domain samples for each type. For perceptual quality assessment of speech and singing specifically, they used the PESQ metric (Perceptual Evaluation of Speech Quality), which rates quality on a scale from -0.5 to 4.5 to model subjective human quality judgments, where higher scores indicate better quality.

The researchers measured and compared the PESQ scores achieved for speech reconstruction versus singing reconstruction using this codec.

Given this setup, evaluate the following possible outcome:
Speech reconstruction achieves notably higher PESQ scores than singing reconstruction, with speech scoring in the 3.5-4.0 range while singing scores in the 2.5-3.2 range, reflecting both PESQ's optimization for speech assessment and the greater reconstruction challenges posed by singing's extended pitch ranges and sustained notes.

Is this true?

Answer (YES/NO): NO